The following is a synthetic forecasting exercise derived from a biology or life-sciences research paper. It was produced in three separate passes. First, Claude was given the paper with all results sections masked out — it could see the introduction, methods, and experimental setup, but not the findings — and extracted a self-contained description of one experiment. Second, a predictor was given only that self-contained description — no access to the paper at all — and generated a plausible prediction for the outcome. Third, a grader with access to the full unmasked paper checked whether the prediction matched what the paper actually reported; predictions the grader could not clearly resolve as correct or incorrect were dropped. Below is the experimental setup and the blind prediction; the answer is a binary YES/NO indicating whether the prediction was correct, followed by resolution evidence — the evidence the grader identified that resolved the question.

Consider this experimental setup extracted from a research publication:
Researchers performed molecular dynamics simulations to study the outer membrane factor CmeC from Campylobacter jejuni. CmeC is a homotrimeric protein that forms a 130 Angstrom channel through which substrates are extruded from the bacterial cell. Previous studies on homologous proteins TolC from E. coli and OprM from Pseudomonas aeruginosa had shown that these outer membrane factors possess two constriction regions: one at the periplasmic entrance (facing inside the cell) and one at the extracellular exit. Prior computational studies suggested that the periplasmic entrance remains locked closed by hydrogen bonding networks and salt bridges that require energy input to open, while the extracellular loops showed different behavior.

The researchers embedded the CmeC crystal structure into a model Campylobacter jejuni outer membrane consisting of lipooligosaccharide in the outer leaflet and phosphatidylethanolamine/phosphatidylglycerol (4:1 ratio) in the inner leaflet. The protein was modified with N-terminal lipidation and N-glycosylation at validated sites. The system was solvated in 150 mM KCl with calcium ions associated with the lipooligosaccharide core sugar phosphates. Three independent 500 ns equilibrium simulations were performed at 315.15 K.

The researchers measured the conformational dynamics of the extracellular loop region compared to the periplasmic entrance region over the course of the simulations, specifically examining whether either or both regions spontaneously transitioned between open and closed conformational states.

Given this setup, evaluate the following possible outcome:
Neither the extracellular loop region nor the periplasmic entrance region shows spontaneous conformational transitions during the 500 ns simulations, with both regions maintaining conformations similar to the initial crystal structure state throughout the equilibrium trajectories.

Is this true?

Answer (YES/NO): NO